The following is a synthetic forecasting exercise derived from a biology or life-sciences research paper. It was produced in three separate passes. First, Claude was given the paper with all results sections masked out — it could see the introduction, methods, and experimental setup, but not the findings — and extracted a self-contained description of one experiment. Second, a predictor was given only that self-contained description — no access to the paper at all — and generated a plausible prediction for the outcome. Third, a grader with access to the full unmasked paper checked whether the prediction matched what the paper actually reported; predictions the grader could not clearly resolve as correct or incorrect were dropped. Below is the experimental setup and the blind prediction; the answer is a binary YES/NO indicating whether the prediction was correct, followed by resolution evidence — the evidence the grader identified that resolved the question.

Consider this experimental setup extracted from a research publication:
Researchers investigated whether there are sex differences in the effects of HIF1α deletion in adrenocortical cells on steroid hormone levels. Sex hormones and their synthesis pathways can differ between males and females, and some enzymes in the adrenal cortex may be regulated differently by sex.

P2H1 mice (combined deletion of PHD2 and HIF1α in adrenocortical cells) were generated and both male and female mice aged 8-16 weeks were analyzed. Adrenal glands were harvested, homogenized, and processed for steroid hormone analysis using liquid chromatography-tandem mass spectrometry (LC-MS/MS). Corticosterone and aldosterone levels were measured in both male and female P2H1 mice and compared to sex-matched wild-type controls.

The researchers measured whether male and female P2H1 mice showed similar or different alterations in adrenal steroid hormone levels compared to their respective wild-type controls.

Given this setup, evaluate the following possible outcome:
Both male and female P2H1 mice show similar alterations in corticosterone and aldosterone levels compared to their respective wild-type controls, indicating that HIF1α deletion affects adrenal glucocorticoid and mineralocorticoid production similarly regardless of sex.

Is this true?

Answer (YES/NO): YES